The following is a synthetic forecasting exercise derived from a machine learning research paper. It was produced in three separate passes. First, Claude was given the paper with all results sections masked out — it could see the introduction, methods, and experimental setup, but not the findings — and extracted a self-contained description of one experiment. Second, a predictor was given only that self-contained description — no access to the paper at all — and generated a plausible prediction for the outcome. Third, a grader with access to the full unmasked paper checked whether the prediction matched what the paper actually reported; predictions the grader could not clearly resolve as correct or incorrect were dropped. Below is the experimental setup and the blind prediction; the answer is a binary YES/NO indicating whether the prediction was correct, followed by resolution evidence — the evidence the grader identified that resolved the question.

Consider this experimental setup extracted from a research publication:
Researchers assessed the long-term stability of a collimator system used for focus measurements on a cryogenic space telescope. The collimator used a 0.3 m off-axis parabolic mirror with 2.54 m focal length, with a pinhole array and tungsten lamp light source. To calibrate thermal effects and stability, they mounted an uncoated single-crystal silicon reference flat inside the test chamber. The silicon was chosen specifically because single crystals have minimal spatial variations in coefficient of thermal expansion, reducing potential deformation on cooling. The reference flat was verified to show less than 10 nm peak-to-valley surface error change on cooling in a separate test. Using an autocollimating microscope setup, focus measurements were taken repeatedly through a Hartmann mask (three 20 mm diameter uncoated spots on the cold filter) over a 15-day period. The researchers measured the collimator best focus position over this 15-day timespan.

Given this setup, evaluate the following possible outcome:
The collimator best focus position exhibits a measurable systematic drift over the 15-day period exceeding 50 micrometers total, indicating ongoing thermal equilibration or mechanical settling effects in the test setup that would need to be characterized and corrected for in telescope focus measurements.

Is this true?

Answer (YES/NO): NO